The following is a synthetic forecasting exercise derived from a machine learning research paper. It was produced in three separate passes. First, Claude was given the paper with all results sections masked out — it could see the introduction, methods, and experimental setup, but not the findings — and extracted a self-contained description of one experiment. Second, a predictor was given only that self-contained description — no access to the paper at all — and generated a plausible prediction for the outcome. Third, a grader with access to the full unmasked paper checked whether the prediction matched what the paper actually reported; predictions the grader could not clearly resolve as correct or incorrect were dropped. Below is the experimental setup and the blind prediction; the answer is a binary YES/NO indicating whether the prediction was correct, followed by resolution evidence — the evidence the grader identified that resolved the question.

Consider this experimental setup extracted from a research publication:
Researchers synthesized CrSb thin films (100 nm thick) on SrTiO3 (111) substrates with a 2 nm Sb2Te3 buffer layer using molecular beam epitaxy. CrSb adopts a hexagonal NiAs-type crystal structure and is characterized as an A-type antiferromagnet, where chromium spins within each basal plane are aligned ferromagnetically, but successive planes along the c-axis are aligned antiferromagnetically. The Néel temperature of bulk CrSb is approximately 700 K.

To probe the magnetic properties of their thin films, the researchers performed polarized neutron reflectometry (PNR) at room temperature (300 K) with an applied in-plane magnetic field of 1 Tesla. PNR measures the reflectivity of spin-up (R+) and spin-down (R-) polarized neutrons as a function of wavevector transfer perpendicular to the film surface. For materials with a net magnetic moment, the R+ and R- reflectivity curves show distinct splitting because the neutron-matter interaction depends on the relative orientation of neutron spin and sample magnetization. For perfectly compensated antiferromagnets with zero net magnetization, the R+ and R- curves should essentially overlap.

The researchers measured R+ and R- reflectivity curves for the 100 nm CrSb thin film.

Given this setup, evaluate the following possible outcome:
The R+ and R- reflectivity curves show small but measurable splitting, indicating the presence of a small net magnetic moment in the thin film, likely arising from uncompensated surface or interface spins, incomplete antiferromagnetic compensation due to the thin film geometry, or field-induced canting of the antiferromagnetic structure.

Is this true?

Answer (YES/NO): NO